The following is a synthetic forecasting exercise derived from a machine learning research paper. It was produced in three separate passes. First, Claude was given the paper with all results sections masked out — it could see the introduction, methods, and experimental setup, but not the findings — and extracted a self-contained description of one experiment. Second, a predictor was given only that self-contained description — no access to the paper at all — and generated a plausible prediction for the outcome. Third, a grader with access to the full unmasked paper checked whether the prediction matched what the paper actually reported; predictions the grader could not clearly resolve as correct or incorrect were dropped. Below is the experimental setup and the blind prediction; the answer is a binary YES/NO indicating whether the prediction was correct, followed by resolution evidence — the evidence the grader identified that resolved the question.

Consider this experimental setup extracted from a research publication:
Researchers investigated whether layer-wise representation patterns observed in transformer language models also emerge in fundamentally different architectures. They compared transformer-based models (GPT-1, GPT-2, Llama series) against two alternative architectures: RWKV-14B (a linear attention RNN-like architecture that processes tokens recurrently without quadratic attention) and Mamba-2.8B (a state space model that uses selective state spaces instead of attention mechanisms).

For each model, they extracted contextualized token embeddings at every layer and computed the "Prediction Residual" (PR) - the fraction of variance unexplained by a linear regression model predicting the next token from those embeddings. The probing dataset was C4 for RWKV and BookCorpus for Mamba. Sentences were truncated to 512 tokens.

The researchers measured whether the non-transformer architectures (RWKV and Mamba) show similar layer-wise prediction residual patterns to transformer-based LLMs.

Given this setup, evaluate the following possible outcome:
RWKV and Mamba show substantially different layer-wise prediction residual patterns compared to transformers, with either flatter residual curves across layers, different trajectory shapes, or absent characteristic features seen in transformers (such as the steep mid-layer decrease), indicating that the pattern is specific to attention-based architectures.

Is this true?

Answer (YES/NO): NO